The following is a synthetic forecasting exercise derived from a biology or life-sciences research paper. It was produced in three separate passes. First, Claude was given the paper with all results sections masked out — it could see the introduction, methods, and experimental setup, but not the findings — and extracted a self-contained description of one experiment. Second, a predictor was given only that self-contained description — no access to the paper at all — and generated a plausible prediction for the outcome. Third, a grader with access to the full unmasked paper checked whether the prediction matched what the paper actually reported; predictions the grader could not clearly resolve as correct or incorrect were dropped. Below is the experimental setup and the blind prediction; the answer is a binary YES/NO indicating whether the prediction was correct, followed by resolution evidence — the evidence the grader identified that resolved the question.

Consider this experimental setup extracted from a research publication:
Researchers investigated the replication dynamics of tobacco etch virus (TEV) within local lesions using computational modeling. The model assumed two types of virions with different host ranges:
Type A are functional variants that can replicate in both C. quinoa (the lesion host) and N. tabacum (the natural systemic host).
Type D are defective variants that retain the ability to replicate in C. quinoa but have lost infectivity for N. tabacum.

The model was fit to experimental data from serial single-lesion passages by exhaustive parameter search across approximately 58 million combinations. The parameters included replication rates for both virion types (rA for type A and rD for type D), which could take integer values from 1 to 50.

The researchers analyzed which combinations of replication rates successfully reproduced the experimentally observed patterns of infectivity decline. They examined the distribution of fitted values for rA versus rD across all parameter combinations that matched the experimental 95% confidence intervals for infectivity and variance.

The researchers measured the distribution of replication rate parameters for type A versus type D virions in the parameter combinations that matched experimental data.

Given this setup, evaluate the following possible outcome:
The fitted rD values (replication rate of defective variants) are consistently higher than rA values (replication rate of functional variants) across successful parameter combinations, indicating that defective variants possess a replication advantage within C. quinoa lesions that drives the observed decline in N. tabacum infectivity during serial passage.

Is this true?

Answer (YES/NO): YES